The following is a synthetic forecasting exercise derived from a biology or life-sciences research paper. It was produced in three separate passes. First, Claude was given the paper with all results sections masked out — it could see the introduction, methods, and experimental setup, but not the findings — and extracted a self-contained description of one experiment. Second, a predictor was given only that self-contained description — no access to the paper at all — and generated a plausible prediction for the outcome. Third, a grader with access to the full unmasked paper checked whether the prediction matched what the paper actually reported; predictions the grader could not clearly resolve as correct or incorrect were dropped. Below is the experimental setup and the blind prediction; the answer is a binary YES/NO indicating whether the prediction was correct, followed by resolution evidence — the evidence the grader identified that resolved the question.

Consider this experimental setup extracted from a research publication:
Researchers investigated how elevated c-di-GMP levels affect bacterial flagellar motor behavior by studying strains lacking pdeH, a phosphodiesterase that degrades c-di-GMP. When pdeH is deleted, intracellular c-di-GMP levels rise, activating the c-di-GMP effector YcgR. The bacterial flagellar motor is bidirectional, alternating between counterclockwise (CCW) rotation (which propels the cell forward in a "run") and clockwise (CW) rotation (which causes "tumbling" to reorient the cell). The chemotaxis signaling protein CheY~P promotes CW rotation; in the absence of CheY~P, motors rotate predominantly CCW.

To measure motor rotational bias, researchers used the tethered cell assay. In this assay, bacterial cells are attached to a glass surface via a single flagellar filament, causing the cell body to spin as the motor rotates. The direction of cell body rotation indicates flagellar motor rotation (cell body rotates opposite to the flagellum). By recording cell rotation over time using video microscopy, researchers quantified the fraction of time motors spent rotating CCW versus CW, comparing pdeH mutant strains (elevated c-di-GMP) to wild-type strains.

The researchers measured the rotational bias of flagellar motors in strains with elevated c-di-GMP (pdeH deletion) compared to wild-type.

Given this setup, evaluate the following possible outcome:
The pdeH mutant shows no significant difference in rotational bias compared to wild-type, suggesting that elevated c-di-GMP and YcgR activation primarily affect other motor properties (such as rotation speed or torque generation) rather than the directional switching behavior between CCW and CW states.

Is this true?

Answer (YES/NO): NO